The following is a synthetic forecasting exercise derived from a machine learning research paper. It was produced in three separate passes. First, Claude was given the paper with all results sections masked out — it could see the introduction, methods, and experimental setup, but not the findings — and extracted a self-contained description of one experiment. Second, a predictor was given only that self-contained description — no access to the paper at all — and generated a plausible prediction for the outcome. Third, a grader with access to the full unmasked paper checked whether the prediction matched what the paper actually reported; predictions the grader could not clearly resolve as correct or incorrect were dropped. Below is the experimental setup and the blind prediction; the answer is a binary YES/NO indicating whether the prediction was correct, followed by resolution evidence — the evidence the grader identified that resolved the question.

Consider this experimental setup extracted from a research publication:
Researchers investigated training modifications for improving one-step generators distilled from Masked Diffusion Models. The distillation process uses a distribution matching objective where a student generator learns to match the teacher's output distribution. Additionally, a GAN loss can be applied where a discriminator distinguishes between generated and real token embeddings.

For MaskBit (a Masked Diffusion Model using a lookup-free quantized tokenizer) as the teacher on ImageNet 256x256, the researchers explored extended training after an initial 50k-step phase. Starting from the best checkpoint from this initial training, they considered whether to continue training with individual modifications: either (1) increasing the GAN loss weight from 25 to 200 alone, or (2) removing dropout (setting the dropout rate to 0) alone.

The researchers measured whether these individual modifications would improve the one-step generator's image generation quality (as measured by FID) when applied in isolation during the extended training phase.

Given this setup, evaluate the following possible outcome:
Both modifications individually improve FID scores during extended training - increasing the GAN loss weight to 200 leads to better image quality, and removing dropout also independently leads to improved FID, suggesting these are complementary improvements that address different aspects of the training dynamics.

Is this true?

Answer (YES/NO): NO